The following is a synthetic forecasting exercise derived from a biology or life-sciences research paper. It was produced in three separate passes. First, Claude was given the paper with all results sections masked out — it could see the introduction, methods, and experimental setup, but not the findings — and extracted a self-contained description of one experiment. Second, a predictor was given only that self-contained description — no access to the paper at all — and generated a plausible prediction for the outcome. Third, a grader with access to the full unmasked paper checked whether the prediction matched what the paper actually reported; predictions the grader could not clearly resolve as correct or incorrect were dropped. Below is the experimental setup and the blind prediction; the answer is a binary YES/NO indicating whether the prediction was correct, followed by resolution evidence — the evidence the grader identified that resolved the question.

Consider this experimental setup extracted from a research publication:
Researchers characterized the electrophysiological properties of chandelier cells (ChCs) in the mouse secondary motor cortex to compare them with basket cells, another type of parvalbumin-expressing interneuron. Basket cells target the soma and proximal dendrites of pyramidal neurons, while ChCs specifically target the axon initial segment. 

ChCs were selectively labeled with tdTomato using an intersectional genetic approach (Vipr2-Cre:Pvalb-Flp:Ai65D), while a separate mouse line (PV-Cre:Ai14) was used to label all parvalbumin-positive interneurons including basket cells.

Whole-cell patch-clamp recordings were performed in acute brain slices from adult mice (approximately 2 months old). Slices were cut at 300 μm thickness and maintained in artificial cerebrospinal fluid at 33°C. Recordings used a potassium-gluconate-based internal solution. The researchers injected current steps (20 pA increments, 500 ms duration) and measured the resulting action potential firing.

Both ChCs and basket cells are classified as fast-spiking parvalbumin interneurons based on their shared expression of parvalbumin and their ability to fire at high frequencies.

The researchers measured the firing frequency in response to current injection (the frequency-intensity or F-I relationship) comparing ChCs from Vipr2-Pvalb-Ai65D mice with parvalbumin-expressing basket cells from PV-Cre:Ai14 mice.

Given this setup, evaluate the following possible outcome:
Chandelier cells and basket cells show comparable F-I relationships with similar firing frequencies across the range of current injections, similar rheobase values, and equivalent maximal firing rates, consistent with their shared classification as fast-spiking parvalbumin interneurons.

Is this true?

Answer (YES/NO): NO